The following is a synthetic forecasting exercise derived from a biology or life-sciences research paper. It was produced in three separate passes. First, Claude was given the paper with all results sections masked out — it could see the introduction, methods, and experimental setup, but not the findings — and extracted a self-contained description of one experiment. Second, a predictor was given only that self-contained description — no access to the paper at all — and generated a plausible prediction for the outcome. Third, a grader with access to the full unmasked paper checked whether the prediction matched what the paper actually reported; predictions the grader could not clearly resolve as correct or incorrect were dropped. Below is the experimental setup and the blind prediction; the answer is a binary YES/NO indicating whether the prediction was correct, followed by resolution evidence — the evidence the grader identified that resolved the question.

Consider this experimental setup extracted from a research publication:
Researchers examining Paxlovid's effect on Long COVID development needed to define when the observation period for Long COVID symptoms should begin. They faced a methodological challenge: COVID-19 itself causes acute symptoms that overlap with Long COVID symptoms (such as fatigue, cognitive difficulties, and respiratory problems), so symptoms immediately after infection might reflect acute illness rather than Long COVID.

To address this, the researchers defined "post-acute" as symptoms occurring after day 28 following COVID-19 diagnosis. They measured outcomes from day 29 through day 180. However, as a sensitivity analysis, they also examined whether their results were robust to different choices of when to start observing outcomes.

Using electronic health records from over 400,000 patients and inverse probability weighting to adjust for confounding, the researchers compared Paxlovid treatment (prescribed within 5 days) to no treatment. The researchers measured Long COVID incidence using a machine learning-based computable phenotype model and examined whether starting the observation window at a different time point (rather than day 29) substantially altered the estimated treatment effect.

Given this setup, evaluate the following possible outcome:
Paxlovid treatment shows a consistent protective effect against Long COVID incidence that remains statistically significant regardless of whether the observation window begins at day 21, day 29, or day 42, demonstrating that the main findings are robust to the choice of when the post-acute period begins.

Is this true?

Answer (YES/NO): NO